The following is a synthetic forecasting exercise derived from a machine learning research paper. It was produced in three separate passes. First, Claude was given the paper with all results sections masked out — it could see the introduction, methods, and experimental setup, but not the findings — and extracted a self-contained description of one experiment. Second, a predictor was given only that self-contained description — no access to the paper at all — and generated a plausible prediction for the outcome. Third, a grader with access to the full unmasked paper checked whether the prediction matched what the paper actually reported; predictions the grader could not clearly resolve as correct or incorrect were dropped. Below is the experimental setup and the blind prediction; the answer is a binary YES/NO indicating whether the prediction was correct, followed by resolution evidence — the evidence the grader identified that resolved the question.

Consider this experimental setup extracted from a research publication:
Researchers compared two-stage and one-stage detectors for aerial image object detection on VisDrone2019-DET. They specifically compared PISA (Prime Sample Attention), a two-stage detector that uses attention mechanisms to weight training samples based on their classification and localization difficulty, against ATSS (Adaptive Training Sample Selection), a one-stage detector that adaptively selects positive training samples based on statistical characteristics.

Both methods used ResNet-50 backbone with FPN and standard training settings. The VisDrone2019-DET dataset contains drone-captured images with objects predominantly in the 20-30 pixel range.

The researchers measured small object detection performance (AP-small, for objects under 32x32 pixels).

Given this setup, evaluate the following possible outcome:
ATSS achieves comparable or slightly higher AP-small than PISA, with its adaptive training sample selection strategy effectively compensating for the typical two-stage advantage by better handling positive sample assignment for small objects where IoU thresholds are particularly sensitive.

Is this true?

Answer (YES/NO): NO